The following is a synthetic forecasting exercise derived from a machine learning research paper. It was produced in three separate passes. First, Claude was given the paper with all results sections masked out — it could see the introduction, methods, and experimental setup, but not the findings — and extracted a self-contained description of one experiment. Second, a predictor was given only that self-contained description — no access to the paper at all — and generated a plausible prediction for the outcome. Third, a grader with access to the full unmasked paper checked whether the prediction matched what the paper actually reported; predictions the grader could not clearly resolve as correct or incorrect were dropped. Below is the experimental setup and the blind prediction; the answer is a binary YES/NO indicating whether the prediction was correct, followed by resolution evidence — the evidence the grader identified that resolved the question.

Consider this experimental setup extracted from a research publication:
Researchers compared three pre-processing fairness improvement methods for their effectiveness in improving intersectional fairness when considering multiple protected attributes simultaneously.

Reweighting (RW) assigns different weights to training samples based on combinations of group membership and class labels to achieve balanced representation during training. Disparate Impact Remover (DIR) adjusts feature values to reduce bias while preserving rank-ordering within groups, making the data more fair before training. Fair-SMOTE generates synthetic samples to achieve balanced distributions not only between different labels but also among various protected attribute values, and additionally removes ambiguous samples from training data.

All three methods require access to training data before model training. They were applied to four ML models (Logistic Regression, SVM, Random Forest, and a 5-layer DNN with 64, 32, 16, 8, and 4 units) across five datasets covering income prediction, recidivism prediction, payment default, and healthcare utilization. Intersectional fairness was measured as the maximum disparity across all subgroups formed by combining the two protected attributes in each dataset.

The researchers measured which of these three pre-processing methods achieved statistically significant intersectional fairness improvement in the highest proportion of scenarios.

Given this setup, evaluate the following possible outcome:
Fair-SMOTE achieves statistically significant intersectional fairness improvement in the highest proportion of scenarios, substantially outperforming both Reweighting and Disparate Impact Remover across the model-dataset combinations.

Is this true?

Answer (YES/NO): NO